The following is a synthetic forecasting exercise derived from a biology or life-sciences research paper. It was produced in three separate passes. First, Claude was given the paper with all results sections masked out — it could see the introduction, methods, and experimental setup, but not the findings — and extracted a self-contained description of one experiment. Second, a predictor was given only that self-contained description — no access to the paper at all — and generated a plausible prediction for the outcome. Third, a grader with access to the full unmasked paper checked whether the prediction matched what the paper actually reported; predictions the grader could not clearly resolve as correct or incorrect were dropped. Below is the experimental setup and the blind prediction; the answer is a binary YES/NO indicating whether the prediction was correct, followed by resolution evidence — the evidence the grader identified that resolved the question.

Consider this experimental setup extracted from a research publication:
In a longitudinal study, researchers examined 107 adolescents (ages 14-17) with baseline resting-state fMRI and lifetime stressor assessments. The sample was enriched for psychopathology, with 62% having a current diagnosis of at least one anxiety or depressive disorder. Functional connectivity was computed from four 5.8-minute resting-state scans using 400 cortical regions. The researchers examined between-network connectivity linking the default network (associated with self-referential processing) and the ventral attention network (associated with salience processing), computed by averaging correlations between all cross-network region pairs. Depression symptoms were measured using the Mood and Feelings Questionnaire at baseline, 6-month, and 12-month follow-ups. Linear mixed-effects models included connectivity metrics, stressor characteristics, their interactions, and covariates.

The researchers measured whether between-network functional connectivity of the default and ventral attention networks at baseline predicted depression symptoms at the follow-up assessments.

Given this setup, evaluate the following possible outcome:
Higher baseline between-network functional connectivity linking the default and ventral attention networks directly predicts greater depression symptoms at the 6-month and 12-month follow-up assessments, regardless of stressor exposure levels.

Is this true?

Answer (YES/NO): NO